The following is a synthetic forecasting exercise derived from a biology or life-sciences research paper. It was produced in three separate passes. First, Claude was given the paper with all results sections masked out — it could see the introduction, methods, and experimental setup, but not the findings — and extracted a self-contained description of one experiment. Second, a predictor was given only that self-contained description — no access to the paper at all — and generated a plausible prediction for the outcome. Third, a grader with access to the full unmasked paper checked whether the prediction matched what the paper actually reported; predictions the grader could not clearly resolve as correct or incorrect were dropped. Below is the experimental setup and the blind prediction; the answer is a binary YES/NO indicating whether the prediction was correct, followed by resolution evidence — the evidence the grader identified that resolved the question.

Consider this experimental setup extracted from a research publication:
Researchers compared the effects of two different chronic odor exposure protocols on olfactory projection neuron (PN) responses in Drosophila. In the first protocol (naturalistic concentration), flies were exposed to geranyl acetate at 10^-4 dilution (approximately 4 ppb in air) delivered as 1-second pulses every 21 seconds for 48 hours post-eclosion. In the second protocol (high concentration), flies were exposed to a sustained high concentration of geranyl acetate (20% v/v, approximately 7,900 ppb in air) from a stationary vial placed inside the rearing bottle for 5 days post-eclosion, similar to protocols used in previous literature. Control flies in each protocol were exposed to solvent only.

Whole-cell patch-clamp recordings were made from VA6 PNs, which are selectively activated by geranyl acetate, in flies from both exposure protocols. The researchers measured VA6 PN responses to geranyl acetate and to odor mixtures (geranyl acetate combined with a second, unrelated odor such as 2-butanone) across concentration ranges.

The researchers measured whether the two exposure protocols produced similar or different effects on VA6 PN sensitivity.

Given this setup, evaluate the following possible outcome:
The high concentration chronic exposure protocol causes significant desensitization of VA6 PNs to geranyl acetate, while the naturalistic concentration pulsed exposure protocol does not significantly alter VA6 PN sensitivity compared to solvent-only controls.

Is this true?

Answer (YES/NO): NO